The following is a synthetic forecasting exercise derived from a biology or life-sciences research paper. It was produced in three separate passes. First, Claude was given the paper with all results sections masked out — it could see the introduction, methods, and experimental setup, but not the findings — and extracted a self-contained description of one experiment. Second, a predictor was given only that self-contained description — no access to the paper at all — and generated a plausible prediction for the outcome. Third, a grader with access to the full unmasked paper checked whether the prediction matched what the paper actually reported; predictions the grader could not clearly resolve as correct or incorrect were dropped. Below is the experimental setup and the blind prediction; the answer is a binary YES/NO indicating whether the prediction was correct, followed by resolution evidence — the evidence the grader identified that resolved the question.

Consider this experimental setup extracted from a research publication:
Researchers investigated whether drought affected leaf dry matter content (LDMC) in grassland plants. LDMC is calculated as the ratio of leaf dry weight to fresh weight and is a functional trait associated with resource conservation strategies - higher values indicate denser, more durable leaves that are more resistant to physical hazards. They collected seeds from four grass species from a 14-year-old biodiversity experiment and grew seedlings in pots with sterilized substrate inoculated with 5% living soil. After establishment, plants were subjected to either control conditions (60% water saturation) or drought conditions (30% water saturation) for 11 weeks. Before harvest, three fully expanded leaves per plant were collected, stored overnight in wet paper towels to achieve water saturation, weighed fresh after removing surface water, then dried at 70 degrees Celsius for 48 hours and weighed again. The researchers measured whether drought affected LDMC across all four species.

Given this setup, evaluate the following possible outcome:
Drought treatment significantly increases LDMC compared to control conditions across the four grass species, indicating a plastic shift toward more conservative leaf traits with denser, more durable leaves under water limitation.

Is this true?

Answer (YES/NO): NO